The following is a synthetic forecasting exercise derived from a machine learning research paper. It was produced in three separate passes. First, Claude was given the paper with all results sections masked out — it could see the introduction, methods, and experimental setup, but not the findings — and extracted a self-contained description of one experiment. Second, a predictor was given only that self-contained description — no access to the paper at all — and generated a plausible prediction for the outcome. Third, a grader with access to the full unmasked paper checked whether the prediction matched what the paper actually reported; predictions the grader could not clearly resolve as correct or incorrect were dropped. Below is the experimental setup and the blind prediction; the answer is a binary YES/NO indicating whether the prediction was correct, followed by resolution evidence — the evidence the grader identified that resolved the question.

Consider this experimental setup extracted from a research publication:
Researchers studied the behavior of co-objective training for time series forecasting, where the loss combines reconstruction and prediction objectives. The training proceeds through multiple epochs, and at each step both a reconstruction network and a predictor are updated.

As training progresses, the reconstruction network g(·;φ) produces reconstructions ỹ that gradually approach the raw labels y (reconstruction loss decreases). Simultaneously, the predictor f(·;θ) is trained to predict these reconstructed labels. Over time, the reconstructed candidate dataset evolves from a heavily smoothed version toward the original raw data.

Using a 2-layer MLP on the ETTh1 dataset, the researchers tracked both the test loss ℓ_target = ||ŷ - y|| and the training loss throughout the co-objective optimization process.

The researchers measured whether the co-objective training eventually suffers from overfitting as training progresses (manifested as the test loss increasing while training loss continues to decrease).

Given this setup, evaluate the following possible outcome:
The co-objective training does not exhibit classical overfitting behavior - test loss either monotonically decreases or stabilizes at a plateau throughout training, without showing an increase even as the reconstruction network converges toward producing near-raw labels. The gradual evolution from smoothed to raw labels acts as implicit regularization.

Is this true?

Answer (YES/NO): NO